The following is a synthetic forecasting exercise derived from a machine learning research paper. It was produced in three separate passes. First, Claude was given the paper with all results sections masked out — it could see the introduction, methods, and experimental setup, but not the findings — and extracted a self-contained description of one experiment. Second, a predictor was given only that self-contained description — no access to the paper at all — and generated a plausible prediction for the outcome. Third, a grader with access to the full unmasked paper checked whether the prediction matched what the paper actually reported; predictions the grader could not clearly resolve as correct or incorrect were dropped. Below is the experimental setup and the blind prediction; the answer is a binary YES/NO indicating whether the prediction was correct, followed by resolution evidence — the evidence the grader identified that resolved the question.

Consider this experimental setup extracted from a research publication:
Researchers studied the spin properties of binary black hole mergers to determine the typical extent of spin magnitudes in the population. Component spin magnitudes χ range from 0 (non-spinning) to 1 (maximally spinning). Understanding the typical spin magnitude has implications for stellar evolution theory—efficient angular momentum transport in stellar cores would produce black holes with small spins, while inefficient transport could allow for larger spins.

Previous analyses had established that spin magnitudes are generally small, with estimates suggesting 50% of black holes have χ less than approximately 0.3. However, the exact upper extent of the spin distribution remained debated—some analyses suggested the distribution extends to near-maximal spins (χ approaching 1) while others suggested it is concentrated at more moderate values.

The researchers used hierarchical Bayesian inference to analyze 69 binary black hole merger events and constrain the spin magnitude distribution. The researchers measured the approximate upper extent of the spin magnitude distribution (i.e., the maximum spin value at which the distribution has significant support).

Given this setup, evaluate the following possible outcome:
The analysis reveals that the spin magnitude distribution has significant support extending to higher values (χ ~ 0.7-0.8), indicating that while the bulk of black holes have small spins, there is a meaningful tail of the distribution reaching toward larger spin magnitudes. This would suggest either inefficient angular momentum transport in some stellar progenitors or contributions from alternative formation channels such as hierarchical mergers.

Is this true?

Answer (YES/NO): NO